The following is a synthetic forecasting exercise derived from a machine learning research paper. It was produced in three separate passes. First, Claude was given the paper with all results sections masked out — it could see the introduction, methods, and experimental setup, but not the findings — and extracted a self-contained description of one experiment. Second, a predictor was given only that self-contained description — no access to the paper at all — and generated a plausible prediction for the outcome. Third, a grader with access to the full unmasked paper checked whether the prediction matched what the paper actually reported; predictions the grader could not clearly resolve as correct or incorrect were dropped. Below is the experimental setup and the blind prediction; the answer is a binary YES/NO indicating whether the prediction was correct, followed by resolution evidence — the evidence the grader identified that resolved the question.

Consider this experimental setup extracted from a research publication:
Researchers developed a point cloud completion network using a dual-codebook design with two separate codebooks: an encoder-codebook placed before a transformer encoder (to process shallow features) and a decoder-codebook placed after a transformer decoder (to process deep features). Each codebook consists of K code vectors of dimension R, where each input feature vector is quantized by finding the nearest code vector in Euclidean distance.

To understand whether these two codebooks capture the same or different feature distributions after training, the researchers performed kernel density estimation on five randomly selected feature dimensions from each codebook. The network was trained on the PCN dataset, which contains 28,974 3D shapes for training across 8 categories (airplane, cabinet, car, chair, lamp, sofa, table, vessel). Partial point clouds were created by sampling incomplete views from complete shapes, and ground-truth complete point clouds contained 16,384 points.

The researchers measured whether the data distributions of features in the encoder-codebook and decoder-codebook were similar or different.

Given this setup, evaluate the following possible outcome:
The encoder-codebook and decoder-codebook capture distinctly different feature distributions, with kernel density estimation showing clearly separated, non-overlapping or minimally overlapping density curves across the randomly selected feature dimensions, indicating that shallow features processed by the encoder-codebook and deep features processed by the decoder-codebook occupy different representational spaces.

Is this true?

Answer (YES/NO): YES